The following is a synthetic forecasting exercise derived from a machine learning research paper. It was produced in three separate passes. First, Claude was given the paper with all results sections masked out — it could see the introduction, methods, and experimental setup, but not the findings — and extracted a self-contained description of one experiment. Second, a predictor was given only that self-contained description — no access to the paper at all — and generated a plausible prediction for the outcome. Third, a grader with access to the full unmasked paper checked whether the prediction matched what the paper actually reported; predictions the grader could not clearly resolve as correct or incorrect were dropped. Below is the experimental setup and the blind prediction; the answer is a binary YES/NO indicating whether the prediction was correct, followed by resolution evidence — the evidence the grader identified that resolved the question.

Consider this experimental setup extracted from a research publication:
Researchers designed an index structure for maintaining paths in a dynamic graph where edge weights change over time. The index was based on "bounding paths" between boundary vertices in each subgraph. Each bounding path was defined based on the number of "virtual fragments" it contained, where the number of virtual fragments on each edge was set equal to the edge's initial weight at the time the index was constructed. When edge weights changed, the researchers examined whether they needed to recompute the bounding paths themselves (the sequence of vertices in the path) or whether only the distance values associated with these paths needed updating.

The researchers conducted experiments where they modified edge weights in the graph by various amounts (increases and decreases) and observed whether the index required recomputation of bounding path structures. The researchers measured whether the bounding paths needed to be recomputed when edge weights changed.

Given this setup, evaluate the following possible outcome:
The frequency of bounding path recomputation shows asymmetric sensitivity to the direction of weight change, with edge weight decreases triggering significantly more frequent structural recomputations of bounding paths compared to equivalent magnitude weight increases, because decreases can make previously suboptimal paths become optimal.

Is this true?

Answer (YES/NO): NO